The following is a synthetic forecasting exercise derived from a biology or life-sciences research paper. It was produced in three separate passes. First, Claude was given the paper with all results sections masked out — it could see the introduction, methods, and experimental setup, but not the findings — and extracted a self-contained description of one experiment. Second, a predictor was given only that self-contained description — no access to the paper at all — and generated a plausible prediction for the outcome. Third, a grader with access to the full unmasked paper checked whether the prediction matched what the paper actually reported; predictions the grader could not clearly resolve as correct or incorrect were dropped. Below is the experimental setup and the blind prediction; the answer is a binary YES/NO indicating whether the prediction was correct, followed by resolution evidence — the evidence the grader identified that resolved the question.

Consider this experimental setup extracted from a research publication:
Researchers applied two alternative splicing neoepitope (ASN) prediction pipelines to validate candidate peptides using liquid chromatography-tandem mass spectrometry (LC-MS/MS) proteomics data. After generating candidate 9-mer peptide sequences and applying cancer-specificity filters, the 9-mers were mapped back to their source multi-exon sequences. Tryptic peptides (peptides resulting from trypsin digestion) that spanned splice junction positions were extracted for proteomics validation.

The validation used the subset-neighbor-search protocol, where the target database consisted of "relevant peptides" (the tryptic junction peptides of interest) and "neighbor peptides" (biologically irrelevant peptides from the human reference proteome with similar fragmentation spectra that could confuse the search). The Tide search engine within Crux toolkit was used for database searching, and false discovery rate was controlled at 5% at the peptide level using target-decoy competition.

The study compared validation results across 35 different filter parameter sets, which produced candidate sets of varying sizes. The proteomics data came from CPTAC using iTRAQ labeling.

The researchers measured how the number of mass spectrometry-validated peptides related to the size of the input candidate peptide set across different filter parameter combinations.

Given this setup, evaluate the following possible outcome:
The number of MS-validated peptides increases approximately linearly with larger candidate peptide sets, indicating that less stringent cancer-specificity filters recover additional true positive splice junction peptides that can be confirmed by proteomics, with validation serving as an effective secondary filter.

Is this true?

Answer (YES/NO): NO